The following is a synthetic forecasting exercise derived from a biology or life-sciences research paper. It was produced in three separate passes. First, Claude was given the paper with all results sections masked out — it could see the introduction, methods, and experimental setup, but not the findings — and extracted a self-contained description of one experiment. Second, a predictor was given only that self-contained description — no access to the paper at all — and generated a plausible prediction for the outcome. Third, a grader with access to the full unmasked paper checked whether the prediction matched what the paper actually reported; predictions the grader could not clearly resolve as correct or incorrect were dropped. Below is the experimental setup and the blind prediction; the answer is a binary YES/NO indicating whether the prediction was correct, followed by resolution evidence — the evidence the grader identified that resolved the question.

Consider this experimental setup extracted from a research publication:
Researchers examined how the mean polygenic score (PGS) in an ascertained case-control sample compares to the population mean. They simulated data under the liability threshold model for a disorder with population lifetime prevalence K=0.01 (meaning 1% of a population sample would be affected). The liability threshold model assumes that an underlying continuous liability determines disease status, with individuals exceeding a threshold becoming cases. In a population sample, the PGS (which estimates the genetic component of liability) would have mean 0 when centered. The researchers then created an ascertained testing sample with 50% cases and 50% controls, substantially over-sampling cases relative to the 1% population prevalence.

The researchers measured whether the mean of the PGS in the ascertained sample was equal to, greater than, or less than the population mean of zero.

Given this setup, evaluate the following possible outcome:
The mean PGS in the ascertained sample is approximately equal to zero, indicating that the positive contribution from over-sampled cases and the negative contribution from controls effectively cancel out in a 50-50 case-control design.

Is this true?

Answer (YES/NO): NO